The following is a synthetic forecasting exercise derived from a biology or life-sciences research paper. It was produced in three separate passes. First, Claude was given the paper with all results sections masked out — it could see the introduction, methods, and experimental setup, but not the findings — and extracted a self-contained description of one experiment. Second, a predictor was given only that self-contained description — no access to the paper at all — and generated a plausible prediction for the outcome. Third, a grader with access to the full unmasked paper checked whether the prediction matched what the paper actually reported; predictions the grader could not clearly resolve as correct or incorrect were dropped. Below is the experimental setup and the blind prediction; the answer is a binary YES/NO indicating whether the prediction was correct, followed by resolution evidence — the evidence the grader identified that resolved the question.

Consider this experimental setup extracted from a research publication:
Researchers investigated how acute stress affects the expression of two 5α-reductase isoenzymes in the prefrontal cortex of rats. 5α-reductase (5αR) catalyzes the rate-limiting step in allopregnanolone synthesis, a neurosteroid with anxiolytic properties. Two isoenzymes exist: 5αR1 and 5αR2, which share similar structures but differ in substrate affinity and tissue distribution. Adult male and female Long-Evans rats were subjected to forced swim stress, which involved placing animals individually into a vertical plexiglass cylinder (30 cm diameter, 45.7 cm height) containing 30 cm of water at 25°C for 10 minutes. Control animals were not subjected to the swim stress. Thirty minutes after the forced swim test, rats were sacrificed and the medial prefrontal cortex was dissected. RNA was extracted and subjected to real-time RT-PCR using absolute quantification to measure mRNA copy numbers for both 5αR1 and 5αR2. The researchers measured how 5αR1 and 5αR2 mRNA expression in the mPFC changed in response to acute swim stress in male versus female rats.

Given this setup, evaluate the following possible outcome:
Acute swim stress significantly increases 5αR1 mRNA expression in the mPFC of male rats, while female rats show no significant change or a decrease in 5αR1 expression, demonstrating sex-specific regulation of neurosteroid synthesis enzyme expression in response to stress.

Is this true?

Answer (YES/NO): NO